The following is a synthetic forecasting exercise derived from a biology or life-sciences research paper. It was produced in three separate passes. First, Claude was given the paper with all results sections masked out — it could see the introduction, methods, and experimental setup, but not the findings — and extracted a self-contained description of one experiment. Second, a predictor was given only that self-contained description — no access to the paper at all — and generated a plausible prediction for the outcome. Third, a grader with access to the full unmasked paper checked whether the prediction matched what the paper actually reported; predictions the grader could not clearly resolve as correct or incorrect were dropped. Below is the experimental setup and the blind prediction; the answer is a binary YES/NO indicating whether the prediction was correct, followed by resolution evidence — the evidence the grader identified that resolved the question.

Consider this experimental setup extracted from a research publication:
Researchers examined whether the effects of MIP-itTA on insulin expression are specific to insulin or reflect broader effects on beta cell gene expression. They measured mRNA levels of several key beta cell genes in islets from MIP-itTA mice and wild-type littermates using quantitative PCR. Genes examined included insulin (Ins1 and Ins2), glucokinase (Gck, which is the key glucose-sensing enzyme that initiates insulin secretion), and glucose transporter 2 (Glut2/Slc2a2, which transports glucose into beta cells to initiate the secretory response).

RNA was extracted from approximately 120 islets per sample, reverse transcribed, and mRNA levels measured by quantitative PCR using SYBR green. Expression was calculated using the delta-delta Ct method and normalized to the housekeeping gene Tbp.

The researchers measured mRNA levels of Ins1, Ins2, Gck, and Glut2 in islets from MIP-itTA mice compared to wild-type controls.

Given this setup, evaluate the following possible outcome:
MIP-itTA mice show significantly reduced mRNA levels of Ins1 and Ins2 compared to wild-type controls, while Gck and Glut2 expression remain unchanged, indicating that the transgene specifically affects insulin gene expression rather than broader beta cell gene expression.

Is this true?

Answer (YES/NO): NO